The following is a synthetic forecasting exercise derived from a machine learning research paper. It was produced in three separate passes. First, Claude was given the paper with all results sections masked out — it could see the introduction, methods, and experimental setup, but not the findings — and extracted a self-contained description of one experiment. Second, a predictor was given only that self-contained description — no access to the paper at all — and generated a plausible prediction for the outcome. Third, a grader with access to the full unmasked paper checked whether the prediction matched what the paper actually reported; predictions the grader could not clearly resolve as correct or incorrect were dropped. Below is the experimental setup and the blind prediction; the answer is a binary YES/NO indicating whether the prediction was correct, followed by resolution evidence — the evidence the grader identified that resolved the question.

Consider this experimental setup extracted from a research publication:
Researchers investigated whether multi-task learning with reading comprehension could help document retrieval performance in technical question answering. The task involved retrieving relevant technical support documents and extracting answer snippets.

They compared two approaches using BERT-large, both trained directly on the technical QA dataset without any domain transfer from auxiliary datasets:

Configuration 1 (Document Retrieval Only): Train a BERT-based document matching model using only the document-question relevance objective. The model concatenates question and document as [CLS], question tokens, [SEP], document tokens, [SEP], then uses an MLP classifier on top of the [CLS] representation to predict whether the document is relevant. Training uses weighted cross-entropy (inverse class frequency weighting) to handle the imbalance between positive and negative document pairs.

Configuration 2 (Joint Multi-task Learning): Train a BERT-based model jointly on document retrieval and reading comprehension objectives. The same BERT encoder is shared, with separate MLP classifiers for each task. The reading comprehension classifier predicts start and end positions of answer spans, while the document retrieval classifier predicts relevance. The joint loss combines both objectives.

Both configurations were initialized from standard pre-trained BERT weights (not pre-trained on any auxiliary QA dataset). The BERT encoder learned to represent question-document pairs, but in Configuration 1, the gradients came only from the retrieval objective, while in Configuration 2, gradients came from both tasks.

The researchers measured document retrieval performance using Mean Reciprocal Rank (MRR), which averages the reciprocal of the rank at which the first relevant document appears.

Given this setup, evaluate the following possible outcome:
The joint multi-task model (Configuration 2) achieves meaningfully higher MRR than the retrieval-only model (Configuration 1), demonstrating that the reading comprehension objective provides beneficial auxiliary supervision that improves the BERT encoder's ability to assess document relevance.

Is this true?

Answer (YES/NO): NO